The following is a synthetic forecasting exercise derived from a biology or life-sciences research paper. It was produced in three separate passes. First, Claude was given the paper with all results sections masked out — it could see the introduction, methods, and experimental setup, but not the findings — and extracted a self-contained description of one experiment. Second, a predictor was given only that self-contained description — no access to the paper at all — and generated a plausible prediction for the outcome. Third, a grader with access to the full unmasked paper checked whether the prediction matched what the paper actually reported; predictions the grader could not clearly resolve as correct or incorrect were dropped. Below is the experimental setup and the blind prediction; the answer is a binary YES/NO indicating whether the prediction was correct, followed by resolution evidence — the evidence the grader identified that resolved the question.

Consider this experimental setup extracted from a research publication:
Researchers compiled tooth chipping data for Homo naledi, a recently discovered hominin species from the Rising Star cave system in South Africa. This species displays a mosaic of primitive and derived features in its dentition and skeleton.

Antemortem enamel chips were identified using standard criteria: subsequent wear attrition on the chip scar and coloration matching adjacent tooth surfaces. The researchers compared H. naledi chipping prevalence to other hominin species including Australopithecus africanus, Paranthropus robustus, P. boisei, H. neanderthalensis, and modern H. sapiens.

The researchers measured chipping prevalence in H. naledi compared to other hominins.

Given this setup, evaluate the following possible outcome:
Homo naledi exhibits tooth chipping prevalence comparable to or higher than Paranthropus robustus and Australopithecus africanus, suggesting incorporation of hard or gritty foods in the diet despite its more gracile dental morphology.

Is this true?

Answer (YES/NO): YES